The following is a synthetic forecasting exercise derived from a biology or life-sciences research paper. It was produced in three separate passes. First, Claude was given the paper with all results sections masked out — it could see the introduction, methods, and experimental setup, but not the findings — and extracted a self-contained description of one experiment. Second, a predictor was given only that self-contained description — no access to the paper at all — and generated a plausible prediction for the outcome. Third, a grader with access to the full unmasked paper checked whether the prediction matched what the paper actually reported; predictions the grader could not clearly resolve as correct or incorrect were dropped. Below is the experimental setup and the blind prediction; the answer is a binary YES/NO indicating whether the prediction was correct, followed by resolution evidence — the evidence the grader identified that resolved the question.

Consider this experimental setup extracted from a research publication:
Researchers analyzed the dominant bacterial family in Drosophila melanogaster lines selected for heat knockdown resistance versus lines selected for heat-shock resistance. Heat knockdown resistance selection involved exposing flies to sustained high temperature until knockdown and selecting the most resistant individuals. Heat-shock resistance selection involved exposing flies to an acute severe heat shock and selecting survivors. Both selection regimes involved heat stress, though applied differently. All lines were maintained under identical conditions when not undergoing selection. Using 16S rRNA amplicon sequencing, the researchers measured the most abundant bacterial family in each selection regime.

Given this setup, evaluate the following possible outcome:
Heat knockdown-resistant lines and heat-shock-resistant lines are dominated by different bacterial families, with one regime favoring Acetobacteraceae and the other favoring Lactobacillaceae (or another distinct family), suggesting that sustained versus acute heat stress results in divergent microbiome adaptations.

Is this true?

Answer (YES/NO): YES